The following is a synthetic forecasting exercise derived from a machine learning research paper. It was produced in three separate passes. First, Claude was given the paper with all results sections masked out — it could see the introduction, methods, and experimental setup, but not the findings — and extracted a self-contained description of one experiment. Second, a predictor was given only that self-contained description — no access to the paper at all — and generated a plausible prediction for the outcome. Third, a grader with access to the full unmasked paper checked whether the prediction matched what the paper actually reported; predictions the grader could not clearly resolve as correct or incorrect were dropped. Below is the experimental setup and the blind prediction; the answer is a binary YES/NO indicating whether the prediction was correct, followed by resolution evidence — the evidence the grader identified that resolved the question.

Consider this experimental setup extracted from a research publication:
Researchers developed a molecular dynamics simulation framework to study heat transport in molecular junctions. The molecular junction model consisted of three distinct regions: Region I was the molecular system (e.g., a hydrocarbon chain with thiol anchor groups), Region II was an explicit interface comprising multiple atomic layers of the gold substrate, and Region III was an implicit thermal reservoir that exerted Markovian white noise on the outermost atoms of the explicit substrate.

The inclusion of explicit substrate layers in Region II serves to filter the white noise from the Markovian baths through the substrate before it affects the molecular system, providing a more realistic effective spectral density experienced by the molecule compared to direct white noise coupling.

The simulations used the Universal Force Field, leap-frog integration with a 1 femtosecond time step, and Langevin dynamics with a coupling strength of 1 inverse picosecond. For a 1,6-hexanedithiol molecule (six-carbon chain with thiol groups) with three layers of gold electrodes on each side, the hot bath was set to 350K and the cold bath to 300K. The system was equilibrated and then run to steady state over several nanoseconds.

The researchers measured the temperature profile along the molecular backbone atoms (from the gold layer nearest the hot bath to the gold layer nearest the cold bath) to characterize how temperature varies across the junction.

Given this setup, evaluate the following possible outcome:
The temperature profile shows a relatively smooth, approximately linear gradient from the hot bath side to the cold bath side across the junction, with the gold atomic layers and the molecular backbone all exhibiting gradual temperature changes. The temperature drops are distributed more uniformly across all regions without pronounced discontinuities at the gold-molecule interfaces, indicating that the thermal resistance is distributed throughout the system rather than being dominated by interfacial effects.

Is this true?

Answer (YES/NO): NO